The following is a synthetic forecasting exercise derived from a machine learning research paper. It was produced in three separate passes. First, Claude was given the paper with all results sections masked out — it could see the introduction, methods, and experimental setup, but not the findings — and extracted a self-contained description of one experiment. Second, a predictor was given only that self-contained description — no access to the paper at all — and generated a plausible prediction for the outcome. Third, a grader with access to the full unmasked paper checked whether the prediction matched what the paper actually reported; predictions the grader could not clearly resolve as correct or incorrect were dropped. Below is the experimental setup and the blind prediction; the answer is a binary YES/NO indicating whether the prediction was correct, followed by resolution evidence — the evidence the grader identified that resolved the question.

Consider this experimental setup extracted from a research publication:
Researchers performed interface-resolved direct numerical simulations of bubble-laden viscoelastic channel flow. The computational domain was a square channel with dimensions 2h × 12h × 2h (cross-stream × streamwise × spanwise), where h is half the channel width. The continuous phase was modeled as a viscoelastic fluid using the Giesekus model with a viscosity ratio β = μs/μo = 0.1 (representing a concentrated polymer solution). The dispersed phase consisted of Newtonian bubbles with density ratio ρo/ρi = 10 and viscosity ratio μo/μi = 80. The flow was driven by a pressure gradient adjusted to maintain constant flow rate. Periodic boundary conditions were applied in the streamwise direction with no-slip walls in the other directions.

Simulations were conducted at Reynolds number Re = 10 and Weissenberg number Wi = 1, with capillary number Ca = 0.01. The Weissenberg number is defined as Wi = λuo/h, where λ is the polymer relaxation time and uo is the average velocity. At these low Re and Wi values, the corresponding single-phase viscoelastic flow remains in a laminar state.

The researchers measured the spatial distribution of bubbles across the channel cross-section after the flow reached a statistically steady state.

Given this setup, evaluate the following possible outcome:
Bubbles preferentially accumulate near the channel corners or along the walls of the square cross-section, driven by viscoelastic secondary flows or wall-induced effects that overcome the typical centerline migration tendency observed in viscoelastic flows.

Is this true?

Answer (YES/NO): NO